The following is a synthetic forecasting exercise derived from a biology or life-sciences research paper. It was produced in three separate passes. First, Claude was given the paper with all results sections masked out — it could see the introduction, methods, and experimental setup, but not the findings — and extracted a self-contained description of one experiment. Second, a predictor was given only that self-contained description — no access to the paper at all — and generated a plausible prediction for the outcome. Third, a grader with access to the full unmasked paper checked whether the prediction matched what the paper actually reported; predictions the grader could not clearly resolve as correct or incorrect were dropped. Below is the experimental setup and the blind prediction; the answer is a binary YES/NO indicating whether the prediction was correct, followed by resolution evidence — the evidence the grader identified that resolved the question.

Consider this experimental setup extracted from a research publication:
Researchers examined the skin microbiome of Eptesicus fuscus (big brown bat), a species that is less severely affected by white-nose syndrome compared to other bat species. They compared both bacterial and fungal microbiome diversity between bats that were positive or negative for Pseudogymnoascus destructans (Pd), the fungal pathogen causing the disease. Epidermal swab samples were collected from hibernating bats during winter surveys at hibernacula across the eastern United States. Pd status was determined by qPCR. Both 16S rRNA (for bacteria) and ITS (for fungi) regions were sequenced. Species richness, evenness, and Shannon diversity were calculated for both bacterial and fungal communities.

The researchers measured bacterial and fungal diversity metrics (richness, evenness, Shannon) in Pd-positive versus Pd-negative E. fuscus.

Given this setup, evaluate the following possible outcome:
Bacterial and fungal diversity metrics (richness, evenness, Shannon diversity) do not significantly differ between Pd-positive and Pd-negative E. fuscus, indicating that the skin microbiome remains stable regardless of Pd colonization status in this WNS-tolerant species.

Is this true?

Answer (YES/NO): YES